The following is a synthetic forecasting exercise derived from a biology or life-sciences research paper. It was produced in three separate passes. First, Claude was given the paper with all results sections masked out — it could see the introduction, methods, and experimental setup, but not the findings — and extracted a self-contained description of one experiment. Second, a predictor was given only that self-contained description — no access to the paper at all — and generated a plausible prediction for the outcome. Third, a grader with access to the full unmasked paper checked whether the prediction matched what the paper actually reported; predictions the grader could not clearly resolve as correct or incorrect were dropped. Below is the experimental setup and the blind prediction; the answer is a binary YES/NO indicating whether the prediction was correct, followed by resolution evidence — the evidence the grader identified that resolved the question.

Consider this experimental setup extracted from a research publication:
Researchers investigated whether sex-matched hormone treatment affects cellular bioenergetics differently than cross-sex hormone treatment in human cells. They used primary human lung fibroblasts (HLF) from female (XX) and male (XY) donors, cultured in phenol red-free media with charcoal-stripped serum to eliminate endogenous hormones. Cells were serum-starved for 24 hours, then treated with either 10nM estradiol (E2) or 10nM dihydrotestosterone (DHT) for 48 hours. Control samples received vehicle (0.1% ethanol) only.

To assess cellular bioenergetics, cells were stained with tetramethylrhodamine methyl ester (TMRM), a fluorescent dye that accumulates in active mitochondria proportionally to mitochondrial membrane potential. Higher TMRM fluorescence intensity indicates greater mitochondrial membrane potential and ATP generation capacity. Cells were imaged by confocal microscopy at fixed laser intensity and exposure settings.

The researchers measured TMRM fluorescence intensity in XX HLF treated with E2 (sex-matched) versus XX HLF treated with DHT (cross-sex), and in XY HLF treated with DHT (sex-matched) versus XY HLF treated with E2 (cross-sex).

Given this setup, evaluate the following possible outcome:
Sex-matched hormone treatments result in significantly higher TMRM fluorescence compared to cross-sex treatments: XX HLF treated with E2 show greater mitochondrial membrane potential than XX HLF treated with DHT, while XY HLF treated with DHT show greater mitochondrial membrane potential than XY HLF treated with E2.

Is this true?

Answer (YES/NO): YES